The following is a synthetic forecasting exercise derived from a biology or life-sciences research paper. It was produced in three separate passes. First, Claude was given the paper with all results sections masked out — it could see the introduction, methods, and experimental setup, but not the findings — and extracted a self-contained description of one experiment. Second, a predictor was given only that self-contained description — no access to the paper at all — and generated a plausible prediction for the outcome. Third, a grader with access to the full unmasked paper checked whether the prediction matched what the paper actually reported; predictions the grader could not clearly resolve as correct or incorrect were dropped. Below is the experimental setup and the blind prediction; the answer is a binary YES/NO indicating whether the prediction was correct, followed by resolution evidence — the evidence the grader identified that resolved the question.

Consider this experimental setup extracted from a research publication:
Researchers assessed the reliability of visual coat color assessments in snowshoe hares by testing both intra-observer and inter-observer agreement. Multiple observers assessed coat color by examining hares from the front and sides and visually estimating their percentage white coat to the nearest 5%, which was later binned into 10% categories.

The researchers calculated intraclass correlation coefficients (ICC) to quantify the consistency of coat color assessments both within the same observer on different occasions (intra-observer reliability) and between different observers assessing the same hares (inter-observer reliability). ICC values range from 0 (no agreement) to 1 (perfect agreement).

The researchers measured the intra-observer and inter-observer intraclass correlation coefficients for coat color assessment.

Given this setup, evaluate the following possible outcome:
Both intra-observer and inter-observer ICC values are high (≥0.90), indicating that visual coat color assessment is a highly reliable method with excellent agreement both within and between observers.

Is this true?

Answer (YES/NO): YES